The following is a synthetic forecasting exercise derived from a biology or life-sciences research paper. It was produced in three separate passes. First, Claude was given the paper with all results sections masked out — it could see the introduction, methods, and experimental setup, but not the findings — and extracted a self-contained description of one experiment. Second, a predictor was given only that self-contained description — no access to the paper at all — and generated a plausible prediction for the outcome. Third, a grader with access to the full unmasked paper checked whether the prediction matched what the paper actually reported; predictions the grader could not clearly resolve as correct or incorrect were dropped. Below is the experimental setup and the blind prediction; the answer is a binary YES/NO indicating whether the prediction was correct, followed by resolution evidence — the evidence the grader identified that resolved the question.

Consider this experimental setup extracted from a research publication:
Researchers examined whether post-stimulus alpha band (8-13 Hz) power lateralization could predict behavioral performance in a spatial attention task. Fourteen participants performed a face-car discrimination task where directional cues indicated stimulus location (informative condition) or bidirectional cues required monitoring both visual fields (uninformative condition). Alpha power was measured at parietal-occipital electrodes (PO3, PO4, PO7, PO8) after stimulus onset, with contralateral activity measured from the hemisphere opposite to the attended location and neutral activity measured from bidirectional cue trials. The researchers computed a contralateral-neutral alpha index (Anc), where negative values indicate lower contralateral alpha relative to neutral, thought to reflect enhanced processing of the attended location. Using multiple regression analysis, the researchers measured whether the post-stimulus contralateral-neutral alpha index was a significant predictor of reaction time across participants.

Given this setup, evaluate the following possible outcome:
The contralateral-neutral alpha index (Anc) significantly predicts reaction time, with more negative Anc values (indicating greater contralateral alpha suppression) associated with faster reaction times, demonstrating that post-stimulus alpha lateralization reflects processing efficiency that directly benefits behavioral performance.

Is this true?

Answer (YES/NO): YES